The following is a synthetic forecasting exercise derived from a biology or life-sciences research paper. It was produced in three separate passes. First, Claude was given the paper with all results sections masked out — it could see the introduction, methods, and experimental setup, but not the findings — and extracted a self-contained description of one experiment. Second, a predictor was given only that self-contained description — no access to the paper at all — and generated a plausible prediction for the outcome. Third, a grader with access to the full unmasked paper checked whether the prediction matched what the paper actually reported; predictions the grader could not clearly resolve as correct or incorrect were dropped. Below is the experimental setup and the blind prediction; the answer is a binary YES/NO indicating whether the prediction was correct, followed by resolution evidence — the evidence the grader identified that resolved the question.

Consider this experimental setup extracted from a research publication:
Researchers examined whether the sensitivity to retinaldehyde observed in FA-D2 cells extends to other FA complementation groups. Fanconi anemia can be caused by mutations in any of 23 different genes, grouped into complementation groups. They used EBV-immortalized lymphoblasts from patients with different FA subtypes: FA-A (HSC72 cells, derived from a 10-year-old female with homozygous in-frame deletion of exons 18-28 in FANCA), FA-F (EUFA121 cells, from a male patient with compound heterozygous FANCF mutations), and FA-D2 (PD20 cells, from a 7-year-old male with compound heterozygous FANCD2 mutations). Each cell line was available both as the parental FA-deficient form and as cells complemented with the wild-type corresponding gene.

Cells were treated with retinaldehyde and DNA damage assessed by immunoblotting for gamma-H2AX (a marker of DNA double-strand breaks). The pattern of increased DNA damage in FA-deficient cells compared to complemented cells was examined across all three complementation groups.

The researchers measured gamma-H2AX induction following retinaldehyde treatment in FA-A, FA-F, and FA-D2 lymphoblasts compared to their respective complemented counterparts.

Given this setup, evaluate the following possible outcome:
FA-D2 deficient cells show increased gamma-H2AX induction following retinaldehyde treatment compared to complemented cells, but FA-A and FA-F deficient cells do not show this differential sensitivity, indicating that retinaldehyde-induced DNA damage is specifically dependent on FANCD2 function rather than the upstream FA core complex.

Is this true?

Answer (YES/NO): NO